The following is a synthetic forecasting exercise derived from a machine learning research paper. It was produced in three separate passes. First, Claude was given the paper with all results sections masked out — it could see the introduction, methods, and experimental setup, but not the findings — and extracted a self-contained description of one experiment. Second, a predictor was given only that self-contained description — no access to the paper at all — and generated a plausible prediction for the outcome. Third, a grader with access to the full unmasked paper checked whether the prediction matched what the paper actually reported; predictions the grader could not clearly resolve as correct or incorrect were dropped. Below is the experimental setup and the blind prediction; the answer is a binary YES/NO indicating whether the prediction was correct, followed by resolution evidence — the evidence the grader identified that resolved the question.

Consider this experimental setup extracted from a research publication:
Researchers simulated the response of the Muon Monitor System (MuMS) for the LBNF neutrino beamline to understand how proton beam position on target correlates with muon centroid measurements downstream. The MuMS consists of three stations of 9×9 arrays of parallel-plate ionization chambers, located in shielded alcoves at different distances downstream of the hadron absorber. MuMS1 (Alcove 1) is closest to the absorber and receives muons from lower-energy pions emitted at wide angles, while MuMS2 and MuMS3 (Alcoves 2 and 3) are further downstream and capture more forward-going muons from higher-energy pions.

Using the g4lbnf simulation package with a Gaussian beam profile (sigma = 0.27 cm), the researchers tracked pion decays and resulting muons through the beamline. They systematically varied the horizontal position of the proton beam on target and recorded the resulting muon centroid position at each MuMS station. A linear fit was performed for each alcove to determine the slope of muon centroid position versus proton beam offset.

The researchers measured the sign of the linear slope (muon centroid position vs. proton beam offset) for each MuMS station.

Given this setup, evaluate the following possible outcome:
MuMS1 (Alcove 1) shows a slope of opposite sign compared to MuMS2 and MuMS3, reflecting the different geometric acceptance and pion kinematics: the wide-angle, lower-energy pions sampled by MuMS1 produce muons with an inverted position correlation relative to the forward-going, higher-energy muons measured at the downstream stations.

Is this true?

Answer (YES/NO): YES